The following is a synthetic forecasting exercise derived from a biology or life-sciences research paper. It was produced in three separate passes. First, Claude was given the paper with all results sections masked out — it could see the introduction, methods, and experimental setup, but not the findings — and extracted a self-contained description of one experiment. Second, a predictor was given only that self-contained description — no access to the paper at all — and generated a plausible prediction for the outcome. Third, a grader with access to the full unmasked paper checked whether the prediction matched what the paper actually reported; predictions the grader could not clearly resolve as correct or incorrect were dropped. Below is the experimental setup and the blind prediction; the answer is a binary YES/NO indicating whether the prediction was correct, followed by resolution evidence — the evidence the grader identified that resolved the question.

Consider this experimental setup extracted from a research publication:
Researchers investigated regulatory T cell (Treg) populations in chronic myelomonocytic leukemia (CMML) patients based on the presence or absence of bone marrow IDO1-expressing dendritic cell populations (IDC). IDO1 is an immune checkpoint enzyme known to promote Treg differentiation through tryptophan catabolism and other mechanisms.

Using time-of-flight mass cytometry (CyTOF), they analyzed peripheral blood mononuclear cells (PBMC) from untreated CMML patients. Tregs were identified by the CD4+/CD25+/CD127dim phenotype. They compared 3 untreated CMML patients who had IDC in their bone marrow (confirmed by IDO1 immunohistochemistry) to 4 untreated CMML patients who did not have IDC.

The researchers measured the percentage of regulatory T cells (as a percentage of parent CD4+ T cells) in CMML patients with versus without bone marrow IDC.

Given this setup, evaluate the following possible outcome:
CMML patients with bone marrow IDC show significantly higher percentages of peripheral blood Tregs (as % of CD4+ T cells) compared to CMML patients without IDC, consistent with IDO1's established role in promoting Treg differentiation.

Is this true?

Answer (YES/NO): YES